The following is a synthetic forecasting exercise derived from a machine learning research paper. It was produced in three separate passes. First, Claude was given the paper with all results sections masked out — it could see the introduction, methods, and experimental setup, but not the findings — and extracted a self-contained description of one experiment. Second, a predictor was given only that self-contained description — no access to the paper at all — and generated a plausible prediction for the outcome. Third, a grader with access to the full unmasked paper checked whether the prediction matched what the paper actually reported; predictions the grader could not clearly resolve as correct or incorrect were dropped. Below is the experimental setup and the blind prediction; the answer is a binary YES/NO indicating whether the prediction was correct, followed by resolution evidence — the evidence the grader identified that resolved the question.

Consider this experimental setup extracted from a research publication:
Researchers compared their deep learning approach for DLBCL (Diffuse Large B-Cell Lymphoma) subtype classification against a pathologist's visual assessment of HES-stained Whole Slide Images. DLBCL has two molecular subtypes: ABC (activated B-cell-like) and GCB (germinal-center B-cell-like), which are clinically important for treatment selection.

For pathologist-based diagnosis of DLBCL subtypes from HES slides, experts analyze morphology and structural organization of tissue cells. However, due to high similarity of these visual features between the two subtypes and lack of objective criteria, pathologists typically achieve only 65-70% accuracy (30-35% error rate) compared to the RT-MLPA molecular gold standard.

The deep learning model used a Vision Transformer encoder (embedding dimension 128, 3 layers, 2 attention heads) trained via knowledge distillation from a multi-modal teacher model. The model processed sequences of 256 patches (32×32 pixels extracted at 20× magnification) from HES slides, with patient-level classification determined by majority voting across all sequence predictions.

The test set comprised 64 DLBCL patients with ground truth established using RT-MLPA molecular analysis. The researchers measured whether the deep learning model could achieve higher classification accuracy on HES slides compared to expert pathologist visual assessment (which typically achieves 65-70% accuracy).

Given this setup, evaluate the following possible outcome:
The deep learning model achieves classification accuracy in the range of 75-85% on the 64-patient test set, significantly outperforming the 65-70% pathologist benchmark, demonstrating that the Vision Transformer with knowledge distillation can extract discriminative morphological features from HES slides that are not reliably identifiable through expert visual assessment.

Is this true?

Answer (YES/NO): YES